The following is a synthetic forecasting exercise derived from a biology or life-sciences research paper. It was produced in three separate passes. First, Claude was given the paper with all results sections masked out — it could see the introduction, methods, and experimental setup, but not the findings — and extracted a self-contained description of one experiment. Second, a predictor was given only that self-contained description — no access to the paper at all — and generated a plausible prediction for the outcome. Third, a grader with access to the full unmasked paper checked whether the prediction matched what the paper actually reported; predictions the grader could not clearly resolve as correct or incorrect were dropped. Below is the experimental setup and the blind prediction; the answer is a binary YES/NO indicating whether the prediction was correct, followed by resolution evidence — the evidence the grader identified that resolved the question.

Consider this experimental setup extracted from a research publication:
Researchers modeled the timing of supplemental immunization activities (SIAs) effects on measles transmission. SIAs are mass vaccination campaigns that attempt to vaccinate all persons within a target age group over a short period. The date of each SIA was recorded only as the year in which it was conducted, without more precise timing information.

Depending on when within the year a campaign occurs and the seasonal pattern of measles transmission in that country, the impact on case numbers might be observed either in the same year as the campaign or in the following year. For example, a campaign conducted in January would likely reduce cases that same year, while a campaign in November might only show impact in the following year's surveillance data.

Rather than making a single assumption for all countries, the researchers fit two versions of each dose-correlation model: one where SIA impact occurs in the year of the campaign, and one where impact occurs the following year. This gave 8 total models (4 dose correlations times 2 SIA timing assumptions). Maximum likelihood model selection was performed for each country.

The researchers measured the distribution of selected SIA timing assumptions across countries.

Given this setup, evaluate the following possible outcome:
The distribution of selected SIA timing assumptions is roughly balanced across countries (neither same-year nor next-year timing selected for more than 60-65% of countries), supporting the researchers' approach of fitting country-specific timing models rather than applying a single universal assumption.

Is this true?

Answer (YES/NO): YES